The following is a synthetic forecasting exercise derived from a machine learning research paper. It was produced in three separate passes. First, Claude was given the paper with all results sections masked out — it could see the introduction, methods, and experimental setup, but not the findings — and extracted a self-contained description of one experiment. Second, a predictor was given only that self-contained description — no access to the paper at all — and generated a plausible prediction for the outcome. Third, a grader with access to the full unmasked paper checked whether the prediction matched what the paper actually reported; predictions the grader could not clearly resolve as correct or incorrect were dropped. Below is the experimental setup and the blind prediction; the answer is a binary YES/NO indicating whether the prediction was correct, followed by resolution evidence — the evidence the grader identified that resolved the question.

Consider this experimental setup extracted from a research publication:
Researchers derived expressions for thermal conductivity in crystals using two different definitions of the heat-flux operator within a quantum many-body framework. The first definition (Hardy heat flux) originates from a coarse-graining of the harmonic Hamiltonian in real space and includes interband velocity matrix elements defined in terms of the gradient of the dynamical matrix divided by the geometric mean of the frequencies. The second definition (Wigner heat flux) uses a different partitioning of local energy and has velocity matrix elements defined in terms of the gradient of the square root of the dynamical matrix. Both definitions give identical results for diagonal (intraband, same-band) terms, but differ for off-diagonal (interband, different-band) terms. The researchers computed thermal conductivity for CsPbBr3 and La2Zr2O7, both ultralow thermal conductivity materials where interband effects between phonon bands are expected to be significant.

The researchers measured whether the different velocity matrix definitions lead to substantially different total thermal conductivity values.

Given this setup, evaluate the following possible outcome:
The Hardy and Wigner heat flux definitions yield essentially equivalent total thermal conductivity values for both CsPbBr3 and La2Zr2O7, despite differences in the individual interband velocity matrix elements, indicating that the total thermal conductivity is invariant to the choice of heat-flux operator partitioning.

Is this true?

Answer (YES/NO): YES